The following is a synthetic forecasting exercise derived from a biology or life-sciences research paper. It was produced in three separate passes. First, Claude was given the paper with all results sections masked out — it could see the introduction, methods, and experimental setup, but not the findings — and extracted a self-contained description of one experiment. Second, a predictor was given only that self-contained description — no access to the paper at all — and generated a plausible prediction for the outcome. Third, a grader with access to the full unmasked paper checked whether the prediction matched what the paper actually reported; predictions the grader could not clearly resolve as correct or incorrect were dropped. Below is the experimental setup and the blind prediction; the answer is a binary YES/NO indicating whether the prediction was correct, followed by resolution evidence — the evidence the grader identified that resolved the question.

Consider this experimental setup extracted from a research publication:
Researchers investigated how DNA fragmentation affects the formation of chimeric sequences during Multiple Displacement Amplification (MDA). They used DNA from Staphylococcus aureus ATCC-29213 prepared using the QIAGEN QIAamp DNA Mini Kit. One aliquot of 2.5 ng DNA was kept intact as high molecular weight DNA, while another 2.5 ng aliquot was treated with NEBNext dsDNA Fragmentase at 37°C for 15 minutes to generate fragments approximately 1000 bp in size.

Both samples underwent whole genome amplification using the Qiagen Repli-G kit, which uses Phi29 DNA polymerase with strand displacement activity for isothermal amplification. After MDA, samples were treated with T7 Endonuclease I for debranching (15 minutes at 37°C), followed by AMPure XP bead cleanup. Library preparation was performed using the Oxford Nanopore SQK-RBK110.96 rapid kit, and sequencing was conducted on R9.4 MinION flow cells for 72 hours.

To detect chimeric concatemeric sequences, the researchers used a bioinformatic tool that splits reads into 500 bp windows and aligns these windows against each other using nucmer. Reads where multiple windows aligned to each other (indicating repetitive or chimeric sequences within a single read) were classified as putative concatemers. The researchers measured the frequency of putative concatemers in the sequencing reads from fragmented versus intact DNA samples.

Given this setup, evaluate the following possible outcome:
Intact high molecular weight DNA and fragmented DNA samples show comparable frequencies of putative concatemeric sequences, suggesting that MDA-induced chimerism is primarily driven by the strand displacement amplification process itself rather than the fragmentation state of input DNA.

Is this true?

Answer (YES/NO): NO